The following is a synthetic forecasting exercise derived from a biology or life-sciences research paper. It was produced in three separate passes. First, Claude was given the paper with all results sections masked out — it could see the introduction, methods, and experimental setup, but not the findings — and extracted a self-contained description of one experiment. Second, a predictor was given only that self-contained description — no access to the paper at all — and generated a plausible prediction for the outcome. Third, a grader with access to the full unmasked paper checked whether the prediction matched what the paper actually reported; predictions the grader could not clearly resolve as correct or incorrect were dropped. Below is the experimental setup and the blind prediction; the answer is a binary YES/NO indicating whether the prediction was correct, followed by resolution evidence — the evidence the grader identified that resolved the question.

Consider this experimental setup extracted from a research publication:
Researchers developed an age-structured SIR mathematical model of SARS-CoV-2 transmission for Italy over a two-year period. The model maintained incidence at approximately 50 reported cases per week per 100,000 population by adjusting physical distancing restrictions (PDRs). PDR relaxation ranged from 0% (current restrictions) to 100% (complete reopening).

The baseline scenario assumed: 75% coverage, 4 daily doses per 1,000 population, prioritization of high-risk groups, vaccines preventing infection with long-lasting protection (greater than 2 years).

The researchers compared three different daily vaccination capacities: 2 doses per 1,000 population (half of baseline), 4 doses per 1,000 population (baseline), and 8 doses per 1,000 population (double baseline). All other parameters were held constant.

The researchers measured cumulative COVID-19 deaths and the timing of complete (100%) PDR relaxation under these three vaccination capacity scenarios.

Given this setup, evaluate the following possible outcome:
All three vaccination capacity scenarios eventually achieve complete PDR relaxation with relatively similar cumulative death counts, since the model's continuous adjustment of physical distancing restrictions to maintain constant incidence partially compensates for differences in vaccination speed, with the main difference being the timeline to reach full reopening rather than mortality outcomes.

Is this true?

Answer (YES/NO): NO